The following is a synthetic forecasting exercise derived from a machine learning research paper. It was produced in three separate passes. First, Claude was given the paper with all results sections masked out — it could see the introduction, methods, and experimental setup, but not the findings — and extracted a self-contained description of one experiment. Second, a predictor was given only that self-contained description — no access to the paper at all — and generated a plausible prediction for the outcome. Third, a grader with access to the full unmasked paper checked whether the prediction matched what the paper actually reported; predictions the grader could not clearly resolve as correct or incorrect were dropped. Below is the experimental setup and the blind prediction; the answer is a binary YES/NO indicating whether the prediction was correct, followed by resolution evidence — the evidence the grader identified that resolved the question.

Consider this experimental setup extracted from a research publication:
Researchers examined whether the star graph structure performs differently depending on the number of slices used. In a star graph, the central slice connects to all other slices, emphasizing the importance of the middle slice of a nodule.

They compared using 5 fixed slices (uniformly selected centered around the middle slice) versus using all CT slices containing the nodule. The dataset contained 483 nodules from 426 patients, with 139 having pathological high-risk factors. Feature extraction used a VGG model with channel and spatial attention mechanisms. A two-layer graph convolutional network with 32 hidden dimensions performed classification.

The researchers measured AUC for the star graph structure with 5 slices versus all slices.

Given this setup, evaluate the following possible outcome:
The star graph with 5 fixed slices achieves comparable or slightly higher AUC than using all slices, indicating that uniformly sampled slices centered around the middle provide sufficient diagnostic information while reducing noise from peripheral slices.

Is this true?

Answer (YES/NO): NO